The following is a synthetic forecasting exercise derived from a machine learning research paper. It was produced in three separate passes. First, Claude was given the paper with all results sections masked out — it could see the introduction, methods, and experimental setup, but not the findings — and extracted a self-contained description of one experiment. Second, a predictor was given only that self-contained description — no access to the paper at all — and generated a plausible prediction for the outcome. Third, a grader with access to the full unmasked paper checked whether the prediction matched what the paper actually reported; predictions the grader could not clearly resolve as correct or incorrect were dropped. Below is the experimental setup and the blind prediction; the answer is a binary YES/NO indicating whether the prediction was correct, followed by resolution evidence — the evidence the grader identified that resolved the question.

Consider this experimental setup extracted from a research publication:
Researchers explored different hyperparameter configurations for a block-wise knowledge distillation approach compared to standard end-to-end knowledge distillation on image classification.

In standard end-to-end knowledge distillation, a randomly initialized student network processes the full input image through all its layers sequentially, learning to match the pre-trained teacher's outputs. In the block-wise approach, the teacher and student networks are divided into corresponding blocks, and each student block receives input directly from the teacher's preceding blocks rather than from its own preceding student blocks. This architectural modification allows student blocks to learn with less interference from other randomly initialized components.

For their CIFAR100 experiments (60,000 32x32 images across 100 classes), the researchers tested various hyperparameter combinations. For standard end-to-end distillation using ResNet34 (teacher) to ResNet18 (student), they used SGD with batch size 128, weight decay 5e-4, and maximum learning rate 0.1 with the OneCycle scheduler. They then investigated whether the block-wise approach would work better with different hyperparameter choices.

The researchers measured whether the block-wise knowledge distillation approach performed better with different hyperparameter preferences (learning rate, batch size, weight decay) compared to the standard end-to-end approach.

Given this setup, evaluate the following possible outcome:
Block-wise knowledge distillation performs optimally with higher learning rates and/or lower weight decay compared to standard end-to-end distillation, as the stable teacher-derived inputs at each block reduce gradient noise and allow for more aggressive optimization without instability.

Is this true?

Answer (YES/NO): YES